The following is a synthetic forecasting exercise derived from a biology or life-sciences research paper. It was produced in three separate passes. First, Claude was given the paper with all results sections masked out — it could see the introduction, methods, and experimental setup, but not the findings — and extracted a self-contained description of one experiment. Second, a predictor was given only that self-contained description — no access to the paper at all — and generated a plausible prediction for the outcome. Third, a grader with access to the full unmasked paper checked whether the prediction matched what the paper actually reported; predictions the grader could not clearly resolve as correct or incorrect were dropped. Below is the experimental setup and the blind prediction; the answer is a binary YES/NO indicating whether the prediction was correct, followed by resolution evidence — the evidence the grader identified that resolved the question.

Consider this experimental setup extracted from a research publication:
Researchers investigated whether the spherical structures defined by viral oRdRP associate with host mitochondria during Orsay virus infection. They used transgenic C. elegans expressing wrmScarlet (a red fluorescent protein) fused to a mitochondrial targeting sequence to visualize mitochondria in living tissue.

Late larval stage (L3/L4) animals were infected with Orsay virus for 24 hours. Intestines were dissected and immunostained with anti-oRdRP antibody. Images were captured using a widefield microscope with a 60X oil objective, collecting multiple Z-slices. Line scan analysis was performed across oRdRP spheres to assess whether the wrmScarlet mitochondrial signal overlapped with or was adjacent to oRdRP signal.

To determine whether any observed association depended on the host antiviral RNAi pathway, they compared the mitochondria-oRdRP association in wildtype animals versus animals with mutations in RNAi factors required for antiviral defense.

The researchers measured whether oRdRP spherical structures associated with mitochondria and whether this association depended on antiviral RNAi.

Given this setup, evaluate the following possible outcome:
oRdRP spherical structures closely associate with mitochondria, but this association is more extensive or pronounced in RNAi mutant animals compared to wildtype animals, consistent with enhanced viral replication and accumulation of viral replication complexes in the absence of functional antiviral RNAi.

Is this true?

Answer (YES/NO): NO